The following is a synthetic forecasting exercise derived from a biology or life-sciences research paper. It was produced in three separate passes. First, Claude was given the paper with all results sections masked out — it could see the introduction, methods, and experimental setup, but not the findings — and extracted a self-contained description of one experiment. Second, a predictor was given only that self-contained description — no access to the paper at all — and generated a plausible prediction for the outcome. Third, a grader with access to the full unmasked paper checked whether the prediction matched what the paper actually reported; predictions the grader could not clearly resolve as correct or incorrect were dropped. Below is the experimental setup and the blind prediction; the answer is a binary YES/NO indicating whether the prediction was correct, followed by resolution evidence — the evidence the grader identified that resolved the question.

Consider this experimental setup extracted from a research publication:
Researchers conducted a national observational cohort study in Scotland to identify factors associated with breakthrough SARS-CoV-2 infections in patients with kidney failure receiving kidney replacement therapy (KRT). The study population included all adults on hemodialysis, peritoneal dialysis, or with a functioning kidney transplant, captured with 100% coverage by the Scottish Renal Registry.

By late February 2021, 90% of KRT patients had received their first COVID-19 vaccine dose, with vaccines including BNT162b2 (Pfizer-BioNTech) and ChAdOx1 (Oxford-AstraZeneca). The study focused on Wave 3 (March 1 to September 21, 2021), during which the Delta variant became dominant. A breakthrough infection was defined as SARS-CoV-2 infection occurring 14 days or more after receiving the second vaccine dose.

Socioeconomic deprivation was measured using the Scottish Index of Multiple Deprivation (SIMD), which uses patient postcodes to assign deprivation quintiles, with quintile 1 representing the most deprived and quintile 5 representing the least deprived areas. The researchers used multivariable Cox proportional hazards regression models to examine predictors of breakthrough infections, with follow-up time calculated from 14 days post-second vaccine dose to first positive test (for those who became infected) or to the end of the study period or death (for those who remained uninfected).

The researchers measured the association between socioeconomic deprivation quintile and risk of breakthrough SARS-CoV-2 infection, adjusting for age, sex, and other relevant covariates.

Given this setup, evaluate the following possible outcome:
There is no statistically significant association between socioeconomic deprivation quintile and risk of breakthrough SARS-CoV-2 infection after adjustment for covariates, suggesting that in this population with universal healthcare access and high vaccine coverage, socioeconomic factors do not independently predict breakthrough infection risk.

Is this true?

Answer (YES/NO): NO